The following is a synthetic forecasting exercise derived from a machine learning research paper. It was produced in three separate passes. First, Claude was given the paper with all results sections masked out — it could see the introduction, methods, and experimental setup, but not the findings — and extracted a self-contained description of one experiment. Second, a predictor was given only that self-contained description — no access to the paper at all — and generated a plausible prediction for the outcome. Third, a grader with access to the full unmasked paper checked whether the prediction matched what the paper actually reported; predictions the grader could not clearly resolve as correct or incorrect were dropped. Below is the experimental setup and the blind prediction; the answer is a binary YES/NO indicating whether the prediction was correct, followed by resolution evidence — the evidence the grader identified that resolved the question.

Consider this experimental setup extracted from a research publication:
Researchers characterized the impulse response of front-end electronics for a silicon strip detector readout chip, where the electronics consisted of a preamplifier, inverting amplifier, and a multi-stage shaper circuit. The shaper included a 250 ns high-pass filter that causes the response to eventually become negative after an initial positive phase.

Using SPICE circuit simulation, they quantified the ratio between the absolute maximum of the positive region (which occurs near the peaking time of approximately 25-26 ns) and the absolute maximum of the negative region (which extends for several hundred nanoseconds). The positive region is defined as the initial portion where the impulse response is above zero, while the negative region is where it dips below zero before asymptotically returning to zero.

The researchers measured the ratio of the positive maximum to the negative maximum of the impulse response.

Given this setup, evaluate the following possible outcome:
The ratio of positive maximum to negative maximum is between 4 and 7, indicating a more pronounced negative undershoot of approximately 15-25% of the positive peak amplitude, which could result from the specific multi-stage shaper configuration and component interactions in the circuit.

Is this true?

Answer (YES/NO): NO